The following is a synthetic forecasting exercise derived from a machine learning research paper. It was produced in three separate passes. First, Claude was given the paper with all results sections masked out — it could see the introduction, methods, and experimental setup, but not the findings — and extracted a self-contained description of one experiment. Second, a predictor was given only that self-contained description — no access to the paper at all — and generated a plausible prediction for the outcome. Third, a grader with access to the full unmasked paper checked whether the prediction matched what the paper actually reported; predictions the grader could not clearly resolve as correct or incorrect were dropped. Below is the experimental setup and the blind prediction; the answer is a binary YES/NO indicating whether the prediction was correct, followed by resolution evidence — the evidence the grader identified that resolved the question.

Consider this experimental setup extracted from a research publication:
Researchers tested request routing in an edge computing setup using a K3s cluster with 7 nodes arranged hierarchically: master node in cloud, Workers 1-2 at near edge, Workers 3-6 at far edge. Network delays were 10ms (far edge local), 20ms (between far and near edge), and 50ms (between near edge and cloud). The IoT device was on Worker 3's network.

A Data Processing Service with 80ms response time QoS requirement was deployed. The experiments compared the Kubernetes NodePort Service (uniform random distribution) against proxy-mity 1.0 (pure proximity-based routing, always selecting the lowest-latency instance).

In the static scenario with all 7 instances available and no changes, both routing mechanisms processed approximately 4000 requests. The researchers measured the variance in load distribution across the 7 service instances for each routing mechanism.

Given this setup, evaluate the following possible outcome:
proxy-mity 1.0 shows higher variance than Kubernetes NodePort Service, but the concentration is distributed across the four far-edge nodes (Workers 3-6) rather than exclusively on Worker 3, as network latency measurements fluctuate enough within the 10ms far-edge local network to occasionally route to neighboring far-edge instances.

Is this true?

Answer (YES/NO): NO